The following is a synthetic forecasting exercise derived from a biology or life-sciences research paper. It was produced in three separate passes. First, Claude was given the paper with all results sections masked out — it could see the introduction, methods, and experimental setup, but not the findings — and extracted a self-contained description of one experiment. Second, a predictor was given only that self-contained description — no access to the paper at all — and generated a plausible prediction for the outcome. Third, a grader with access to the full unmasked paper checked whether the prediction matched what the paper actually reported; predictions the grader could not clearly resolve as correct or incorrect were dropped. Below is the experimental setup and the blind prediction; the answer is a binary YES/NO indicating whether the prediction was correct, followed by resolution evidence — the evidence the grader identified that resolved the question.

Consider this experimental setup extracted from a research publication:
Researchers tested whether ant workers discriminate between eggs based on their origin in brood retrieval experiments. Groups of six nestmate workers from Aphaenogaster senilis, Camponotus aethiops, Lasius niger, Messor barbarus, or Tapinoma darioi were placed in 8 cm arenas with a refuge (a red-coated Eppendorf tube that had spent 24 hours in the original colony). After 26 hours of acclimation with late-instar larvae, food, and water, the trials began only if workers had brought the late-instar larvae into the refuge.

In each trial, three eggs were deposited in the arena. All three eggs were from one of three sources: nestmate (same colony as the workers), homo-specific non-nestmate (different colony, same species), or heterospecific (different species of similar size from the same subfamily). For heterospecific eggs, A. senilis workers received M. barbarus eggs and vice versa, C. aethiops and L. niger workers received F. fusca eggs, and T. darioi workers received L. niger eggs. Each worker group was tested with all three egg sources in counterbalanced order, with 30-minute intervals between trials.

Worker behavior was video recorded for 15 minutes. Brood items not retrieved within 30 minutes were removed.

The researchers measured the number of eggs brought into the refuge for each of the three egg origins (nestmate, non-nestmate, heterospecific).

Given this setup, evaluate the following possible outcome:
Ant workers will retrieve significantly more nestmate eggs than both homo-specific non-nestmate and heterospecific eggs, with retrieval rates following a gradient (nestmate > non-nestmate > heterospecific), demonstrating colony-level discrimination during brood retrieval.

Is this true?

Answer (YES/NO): NO